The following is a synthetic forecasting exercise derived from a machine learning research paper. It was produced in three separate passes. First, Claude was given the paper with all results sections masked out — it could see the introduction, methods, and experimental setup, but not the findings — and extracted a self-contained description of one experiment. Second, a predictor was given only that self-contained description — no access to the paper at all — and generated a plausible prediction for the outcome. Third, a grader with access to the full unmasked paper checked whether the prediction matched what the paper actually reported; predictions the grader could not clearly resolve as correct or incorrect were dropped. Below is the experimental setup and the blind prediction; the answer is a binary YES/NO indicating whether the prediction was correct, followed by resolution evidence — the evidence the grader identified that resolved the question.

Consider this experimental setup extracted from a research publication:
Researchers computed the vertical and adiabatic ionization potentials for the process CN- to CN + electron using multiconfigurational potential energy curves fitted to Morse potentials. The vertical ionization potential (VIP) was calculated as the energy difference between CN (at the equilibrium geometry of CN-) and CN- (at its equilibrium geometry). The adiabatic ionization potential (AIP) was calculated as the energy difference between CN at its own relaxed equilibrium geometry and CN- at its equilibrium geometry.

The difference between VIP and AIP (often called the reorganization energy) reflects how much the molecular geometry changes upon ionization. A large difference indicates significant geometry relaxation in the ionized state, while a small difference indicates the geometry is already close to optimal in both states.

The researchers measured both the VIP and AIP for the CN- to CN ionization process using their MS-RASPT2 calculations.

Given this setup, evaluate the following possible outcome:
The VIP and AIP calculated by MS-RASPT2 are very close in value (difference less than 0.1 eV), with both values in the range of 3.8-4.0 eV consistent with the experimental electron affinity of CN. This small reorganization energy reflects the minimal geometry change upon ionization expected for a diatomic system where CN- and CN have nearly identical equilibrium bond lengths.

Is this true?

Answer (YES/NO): NO